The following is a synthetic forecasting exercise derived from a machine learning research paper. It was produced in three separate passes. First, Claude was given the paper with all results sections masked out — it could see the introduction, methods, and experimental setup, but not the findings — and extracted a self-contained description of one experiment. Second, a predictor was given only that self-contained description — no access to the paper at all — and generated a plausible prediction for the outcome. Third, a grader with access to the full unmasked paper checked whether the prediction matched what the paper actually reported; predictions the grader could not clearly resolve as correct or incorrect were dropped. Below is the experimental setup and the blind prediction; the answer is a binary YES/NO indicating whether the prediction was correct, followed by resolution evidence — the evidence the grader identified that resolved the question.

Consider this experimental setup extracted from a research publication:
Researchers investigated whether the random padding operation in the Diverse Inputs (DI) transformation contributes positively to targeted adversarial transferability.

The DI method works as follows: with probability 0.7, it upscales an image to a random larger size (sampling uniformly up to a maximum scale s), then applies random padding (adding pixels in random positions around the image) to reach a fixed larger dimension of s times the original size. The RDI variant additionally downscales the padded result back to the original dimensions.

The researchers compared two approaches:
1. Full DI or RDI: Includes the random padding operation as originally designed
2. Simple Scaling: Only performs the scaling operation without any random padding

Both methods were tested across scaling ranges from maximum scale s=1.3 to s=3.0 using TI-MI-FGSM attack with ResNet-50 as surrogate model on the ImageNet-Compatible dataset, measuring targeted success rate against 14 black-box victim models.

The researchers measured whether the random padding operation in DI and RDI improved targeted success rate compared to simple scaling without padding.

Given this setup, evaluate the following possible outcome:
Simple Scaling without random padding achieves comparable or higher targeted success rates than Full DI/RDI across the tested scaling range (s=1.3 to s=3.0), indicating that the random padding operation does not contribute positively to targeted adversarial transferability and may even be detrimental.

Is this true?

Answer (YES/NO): YES